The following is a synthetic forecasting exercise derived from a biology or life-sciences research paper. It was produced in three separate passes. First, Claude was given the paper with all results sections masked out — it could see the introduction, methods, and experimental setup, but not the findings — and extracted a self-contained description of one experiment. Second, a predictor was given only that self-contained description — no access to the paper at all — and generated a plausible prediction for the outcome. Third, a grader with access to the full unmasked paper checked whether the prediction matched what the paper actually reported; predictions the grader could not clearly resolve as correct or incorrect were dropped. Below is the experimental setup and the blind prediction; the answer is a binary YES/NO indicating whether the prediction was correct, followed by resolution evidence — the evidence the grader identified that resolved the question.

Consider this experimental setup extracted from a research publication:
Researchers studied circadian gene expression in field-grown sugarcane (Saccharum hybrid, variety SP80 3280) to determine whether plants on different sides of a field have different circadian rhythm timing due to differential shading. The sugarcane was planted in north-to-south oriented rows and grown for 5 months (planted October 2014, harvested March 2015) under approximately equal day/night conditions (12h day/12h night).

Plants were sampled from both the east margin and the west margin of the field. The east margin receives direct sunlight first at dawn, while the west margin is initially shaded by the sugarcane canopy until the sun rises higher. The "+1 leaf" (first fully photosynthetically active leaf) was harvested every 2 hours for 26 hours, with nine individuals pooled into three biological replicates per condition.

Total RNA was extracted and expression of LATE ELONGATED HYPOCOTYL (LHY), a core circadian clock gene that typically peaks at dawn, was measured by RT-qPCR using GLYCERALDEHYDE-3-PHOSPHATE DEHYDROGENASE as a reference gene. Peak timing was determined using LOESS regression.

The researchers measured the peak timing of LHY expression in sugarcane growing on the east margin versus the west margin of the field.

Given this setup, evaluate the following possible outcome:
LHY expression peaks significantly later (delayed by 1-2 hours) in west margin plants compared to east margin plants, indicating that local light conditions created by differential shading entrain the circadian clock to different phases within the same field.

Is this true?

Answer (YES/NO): YES